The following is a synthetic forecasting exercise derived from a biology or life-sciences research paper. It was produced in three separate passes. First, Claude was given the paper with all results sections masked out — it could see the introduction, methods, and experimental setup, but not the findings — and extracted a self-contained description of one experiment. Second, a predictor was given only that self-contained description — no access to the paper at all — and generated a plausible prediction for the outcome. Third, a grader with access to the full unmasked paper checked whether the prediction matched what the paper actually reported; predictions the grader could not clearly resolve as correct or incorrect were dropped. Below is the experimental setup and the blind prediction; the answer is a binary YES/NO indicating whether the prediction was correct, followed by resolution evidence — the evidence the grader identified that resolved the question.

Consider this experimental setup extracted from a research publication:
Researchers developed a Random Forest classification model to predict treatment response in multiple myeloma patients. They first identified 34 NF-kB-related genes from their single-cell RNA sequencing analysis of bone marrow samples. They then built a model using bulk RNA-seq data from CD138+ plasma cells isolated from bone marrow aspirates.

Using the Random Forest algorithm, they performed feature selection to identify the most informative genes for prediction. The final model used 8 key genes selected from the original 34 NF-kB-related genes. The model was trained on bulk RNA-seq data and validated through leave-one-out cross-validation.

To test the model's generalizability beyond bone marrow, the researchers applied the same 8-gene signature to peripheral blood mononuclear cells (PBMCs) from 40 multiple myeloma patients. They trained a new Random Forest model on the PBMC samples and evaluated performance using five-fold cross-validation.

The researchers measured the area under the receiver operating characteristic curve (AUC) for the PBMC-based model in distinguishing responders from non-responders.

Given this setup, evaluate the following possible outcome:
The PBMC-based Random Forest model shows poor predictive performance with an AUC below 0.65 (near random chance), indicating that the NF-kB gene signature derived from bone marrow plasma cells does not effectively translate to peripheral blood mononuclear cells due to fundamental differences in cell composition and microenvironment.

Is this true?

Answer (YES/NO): NO